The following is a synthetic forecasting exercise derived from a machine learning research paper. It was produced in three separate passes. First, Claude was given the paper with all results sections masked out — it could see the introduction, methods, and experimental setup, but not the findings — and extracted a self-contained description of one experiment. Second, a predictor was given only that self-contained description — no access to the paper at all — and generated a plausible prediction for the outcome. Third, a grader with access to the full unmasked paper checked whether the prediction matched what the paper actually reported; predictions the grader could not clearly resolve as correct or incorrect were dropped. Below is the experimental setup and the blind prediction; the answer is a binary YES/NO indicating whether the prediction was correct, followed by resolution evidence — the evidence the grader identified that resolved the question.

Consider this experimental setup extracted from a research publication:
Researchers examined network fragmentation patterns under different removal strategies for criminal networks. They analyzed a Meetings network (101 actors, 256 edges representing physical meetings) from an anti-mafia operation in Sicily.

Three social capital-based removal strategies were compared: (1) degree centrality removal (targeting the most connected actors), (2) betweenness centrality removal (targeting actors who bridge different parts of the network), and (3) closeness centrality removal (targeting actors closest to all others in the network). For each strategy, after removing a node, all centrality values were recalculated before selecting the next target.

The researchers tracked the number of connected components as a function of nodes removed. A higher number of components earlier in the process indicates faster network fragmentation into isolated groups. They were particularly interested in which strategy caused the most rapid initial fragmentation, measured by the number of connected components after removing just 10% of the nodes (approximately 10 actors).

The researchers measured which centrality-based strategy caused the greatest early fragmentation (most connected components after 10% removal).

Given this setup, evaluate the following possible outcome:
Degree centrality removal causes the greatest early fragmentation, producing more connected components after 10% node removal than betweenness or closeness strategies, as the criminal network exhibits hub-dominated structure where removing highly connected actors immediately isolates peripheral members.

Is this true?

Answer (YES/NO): NO